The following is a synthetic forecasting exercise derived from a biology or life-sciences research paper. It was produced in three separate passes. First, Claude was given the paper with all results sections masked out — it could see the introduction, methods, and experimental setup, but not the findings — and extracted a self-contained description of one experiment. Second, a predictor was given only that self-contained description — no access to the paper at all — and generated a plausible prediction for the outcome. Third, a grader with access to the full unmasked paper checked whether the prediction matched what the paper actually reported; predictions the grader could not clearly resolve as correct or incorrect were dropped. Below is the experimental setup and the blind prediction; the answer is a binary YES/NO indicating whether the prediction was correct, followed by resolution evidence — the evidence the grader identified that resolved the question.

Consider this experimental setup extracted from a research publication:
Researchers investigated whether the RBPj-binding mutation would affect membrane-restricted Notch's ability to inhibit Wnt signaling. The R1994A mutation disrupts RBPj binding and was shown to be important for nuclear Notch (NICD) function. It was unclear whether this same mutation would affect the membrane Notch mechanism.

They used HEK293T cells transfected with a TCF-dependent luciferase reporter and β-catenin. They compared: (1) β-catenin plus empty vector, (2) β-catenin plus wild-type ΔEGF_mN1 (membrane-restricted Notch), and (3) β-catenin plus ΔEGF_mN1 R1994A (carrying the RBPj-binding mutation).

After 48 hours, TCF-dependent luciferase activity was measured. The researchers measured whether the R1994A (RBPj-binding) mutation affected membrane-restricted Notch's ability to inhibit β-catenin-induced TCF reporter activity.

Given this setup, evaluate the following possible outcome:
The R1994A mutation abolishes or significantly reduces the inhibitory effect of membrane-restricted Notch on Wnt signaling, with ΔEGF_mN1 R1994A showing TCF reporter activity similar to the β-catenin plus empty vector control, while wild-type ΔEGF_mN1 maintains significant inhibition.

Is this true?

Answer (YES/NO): YES